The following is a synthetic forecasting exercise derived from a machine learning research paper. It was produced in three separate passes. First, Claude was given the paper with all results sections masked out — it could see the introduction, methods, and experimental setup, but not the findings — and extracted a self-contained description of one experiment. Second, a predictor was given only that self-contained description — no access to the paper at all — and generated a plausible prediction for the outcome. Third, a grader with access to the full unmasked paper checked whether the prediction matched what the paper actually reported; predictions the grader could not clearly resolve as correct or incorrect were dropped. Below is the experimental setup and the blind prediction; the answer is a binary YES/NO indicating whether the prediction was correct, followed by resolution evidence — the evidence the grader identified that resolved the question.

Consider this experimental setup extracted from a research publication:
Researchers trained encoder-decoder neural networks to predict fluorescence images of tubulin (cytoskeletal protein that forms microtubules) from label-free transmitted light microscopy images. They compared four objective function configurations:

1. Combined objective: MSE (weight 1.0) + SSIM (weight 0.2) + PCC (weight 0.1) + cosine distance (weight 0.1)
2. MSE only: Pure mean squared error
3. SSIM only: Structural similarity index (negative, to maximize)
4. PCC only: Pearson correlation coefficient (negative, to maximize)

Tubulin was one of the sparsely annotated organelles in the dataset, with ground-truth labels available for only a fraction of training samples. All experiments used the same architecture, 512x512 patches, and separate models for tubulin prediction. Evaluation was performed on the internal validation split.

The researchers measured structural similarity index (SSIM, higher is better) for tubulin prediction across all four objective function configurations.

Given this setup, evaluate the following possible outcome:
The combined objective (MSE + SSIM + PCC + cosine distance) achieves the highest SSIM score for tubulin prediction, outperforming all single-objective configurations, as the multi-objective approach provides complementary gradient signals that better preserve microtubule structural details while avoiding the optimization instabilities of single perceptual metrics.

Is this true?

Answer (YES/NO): YES